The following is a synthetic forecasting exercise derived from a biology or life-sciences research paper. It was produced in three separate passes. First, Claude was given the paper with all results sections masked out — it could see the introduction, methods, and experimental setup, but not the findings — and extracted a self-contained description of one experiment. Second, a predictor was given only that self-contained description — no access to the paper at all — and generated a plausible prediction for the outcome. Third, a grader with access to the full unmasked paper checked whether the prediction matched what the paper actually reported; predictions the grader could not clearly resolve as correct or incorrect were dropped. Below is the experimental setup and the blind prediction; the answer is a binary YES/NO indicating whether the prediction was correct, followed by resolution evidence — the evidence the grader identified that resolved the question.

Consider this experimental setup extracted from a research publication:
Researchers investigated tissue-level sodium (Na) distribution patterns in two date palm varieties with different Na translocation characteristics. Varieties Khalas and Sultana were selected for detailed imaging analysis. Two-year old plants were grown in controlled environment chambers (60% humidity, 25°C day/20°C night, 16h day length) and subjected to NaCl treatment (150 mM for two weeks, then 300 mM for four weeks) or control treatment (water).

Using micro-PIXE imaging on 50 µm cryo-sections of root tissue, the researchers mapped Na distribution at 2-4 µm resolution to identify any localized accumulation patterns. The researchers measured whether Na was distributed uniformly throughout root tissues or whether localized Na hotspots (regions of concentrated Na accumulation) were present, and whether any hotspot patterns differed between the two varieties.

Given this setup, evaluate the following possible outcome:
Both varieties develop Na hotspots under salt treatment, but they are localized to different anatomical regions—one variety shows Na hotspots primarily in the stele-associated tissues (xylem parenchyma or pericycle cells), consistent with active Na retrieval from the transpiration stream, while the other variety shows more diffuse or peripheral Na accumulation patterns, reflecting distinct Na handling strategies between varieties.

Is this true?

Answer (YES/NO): NO